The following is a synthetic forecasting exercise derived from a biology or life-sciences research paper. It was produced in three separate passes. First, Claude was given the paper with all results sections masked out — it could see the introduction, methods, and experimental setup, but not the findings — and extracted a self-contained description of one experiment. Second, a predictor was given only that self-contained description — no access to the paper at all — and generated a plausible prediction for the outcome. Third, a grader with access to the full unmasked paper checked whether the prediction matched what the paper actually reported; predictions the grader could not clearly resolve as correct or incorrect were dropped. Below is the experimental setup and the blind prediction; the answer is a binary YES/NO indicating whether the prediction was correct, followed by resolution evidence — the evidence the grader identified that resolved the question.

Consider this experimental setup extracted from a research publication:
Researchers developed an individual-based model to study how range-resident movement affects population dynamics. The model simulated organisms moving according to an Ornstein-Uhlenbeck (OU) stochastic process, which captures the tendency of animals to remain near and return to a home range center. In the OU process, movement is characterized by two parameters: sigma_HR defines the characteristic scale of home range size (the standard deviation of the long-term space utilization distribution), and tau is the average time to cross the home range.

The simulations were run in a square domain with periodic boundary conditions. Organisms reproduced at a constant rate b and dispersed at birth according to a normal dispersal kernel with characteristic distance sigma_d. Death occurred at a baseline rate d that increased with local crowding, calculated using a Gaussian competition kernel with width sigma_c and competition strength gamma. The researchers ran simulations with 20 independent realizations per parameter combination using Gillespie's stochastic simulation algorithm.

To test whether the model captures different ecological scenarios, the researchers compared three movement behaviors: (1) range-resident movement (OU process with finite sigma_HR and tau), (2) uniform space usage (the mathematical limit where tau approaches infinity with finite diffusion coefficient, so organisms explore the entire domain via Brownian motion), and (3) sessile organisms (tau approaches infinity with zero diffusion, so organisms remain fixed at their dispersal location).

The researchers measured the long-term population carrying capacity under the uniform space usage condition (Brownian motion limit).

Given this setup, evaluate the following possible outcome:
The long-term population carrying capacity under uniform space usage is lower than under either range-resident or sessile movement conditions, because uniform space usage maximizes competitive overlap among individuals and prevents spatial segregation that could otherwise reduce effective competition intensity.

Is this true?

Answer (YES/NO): NO